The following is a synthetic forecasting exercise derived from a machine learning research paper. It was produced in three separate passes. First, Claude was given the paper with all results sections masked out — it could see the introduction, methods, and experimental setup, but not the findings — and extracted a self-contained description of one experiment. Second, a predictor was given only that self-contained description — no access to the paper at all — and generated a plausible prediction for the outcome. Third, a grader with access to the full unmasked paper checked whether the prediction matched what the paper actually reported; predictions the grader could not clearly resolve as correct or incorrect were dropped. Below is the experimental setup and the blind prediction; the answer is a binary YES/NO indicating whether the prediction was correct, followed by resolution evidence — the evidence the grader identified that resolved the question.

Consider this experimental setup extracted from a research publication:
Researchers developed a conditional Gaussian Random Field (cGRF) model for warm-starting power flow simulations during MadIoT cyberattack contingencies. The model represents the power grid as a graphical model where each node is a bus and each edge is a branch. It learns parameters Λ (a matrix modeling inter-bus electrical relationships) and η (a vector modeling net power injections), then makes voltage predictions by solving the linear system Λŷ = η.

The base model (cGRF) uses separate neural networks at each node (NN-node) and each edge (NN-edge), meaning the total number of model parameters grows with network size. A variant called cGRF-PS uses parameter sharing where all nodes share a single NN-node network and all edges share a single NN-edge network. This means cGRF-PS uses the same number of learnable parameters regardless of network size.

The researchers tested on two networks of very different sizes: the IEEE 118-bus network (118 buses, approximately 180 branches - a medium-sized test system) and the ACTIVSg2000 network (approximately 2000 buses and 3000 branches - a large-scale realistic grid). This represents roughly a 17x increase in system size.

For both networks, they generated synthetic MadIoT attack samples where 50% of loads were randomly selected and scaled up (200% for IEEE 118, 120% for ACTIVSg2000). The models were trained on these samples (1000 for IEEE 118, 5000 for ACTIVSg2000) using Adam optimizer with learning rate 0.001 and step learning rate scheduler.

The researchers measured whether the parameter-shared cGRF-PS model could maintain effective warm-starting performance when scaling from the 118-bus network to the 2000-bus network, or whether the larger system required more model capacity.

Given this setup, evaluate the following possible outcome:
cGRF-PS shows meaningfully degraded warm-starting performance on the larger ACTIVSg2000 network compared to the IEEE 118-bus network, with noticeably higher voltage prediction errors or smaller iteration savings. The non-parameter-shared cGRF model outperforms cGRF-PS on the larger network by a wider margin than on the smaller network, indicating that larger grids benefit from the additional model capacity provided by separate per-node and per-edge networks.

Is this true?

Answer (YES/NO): NO